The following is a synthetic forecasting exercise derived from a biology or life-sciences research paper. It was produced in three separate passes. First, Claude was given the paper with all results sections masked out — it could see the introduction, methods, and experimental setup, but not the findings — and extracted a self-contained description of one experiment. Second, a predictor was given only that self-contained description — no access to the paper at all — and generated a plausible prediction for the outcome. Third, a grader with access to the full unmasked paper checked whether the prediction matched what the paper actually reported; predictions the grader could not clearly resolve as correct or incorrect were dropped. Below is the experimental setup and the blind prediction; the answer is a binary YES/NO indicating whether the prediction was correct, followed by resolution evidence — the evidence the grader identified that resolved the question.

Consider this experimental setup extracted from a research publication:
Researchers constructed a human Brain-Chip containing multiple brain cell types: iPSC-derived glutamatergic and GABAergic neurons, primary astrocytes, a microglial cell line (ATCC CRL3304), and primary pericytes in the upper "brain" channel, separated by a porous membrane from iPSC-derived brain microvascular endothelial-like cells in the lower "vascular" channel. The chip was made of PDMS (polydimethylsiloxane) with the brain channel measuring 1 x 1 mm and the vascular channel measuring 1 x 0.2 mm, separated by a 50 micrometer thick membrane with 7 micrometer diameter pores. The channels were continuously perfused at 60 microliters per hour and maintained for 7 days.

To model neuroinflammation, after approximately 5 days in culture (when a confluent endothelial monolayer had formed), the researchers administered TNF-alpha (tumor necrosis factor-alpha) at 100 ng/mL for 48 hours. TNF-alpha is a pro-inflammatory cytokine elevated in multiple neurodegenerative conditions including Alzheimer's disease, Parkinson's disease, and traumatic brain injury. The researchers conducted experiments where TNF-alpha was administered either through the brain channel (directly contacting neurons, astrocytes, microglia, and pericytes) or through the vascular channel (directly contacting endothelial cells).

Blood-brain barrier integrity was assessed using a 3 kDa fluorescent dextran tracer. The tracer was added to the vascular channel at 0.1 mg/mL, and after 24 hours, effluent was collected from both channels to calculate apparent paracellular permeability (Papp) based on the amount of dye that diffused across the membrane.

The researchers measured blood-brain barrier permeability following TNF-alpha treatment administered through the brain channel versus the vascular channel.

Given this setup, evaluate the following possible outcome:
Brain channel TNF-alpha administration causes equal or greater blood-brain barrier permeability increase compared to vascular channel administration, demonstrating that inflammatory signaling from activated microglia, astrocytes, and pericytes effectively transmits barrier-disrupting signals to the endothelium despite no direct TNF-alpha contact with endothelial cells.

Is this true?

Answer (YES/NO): YES